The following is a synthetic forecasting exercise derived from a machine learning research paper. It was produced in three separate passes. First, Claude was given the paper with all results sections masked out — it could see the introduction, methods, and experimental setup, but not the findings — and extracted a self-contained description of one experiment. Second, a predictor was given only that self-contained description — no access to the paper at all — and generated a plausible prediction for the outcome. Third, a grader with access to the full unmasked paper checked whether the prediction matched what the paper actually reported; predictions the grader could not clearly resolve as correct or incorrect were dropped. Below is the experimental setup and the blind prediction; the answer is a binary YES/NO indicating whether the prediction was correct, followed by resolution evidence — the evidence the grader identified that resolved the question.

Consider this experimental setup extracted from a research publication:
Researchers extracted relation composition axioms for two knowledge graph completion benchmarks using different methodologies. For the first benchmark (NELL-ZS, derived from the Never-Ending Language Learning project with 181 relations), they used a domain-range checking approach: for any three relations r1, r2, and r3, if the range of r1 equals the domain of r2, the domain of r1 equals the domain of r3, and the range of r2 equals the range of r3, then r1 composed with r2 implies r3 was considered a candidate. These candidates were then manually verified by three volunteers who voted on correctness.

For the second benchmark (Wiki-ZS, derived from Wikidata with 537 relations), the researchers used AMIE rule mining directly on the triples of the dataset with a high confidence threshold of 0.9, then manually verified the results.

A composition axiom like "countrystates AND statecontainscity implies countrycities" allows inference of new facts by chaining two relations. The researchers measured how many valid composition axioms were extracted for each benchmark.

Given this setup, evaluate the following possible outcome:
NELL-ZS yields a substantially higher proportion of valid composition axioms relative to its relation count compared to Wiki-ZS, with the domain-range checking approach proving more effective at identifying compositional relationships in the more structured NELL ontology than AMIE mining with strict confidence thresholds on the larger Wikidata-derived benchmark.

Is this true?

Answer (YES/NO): YES